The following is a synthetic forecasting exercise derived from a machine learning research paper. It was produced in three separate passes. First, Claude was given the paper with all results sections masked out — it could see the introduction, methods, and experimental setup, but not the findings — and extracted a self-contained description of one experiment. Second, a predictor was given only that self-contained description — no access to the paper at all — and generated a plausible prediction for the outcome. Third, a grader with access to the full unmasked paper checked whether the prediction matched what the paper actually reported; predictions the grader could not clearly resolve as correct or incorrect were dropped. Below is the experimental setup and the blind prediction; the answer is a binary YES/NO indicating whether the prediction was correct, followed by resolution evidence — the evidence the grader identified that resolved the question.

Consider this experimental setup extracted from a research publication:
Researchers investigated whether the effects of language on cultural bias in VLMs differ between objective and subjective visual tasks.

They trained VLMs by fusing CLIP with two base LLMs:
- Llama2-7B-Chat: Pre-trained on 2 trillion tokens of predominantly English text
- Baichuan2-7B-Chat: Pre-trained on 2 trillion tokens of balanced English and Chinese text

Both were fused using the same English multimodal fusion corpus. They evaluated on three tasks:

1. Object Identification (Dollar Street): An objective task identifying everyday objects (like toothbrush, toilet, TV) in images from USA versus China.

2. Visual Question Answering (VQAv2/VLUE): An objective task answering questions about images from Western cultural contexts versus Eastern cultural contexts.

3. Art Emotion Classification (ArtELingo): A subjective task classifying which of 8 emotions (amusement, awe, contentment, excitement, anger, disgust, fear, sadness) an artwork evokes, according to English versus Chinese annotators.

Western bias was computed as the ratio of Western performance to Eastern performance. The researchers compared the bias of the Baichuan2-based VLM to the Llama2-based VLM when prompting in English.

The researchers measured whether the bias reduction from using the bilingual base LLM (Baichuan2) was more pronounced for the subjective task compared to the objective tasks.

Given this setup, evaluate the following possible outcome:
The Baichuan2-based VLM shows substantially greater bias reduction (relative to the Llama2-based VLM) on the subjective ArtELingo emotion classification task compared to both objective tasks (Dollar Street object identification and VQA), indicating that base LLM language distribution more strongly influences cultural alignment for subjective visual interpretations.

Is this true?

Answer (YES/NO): YES